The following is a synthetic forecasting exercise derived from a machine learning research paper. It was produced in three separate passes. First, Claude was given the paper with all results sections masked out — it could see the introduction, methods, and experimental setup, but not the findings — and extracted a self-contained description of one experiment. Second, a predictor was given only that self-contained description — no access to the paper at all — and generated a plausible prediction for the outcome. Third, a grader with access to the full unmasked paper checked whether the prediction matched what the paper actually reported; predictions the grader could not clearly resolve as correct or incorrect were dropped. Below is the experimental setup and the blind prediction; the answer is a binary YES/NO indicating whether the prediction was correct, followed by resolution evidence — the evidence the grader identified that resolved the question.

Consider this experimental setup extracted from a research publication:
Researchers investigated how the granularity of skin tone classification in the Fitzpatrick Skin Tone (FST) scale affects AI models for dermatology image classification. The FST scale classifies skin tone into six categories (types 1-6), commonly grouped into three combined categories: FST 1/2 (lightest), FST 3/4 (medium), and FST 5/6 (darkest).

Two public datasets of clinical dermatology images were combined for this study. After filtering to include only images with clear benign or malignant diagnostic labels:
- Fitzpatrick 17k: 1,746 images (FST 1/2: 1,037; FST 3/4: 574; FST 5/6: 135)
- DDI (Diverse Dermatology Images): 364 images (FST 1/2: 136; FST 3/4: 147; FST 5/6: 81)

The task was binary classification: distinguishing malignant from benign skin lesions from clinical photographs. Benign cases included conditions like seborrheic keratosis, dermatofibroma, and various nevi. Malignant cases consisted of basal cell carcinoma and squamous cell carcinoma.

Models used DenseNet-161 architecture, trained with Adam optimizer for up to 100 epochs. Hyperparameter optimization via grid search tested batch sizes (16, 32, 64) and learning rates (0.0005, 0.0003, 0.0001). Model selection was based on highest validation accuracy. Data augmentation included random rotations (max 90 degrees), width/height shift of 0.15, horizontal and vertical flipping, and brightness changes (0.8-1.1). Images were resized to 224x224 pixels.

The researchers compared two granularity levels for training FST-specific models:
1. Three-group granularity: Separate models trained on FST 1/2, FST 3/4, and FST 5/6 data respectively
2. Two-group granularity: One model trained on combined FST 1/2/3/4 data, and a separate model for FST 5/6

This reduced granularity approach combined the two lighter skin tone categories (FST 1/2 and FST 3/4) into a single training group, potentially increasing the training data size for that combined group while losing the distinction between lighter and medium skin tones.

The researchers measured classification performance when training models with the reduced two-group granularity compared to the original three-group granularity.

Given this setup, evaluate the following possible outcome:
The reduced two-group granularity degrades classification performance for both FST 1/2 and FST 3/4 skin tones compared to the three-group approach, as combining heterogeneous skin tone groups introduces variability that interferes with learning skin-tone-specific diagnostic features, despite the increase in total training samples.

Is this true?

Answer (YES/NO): YES